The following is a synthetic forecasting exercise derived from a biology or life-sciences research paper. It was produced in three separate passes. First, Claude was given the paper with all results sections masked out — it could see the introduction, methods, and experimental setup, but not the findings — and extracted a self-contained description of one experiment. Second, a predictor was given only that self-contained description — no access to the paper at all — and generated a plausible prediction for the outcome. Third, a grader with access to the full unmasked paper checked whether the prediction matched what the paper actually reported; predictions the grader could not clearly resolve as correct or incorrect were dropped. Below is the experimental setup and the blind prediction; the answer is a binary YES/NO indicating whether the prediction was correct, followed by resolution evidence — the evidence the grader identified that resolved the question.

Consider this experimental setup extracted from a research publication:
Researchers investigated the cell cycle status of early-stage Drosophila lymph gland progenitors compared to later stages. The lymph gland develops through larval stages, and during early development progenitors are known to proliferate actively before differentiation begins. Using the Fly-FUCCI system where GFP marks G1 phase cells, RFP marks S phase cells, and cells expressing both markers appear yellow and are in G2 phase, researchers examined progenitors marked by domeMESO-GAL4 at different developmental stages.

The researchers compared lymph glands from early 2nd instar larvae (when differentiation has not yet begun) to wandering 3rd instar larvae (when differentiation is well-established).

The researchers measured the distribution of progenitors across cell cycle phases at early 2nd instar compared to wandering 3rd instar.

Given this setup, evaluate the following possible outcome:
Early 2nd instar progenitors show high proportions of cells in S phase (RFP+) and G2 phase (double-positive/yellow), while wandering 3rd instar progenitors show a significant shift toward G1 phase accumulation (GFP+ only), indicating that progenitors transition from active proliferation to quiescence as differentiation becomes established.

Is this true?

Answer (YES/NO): NO